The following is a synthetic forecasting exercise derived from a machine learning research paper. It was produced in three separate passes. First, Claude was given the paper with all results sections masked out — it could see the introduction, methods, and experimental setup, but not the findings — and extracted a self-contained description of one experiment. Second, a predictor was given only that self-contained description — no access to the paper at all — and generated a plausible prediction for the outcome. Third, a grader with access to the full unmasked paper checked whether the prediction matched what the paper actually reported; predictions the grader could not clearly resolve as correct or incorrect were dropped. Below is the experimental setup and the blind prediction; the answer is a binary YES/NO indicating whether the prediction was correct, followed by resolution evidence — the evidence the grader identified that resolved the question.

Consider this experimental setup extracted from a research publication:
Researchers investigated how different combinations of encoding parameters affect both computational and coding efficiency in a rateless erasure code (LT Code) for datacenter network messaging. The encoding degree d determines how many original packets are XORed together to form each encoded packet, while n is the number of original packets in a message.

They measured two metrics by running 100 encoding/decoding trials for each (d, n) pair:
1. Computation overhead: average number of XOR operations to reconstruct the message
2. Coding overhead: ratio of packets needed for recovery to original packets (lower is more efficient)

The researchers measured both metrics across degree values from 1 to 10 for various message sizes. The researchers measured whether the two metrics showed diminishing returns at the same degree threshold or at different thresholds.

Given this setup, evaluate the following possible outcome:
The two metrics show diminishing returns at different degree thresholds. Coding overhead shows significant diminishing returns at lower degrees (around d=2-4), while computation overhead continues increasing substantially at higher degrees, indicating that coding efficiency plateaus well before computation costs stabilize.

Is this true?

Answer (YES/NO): NO